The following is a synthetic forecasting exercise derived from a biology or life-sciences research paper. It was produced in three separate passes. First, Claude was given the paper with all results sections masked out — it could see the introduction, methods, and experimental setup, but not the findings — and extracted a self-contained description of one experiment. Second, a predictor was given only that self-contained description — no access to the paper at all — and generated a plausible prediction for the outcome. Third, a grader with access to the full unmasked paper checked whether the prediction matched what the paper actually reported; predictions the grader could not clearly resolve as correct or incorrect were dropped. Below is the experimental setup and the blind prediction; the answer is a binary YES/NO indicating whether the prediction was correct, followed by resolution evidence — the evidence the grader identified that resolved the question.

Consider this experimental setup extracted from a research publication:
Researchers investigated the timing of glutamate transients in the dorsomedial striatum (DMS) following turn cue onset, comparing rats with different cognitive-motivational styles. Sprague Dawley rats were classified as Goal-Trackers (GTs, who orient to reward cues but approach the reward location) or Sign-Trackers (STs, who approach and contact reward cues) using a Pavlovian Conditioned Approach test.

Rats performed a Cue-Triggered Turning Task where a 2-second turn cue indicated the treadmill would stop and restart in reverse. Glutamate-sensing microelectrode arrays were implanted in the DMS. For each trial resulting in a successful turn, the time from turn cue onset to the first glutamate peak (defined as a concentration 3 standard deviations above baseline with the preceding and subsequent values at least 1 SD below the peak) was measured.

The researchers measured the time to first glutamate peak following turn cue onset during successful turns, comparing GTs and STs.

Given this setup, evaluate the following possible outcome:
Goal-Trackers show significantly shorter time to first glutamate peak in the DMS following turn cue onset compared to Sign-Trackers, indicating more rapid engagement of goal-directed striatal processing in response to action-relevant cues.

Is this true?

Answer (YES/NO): YES